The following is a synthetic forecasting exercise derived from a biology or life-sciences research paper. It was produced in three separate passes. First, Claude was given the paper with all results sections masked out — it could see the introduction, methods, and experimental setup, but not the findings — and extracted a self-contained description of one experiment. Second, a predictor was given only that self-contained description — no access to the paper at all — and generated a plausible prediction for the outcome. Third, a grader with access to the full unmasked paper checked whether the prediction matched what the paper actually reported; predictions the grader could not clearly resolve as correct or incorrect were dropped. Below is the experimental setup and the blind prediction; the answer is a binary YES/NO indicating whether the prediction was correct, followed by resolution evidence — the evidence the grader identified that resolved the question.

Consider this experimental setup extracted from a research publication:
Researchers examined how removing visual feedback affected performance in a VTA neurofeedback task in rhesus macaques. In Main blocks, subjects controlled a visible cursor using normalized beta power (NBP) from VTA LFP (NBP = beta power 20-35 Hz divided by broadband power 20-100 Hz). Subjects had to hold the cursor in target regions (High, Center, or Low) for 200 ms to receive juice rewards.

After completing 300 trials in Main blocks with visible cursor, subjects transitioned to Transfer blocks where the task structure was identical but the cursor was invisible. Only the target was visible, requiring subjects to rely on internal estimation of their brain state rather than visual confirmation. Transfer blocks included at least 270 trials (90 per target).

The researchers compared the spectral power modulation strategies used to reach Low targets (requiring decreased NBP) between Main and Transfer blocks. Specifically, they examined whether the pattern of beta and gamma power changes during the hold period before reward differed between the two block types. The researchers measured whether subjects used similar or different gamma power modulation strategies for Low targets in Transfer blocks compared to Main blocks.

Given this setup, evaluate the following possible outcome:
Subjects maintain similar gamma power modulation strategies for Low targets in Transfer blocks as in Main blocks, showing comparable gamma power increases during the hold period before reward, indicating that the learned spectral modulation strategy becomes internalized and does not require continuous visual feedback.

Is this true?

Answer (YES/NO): YES